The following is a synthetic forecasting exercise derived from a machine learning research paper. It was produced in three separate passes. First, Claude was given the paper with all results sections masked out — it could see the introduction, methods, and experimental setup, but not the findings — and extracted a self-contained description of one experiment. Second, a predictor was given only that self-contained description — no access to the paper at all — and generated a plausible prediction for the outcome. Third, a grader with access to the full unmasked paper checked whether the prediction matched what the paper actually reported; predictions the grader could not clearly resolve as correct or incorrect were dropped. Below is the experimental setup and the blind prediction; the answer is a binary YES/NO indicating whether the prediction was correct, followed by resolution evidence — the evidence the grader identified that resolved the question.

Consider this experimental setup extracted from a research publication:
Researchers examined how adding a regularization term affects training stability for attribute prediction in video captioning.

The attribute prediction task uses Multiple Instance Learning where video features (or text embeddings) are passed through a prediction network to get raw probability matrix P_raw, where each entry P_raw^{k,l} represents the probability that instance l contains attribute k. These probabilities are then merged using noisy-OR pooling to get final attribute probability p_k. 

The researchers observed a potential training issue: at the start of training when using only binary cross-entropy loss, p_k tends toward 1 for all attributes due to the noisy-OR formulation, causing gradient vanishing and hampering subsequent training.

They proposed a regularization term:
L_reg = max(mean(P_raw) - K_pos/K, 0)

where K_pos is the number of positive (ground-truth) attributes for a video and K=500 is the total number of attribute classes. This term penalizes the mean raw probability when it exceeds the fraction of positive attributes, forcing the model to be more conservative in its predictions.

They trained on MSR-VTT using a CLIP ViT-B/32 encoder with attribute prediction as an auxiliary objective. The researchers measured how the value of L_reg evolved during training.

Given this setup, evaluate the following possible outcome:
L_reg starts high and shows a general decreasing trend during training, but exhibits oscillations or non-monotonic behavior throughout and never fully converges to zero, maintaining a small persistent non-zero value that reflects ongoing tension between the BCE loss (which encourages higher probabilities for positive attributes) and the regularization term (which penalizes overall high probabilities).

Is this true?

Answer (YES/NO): NO